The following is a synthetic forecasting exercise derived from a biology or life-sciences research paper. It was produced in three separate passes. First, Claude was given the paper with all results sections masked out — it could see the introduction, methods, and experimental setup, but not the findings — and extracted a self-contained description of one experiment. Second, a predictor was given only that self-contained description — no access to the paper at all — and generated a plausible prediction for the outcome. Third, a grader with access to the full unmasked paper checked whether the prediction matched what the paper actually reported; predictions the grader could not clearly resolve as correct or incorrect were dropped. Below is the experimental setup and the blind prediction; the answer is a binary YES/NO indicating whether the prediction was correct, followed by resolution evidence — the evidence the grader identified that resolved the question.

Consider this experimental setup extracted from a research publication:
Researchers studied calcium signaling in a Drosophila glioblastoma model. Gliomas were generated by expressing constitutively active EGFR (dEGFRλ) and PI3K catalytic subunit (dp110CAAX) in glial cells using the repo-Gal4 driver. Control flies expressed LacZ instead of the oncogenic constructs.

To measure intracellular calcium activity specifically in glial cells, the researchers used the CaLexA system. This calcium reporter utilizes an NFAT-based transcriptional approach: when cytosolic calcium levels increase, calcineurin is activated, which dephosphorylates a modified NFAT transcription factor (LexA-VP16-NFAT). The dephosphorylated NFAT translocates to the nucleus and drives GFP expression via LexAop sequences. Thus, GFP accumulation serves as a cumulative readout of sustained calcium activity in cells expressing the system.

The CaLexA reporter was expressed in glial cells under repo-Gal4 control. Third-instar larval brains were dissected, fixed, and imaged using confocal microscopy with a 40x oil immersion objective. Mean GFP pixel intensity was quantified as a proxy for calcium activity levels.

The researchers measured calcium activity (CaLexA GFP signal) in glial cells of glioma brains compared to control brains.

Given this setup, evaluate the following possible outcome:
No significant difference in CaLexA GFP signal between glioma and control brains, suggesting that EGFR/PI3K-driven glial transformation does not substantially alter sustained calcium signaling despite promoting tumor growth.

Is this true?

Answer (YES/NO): NO